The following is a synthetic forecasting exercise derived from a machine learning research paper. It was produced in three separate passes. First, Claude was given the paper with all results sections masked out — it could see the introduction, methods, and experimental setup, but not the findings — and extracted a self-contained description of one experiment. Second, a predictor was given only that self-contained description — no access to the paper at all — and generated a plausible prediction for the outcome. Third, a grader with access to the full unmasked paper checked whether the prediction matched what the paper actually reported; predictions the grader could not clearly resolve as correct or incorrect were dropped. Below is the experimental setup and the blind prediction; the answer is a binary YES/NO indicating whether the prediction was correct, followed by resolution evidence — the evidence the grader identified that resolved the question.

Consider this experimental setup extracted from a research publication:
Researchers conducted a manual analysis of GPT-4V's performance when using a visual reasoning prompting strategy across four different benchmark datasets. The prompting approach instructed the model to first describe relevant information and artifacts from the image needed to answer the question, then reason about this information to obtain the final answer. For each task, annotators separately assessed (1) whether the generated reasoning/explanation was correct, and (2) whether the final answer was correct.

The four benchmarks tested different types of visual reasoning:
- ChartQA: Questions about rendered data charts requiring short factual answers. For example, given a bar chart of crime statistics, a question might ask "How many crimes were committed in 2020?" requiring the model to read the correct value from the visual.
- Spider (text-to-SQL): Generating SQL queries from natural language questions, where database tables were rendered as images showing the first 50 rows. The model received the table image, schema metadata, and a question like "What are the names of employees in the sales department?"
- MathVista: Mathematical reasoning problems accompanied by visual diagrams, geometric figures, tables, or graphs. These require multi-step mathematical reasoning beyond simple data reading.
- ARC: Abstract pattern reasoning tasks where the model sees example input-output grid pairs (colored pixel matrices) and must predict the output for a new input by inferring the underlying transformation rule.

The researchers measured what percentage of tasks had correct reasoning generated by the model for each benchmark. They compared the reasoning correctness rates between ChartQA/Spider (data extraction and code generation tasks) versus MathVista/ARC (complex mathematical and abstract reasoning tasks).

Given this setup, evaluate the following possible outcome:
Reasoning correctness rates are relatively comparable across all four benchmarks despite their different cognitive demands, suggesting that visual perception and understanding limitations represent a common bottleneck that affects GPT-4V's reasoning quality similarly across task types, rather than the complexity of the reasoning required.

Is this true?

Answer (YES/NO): NO